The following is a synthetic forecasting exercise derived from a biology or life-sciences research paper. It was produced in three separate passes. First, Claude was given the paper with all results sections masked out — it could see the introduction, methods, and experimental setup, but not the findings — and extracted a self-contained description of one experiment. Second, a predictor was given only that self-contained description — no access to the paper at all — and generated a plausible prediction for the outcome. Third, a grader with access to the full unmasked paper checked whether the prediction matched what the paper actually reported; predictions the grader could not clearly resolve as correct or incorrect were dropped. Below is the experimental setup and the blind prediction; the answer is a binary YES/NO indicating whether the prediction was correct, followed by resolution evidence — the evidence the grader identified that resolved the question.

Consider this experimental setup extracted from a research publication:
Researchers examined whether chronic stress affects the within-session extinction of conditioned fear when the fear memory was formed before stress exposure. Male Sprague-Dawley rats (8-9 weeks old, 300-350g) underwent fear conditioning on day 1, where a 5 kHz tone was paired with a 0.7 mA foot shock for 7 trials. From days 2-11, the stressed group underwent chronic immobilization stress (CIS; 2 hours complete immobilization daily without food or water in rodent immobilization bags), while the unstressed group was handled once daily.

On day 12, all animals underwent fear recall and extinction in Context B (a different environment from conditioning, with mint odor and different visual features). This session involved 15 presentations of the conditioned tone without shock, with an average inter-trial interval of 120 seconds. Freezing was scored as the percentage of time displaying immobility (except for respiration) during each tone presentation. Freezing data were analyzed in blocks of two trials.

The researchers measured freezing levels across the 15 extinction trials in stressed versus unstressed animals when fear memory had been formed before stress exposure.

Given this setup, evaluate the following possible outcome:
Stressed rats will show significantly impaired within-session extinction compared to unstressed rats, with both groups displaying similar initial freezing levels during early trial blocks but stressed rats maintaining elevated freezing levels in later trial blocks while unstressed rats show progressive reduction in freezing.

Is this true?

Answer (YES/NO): NO